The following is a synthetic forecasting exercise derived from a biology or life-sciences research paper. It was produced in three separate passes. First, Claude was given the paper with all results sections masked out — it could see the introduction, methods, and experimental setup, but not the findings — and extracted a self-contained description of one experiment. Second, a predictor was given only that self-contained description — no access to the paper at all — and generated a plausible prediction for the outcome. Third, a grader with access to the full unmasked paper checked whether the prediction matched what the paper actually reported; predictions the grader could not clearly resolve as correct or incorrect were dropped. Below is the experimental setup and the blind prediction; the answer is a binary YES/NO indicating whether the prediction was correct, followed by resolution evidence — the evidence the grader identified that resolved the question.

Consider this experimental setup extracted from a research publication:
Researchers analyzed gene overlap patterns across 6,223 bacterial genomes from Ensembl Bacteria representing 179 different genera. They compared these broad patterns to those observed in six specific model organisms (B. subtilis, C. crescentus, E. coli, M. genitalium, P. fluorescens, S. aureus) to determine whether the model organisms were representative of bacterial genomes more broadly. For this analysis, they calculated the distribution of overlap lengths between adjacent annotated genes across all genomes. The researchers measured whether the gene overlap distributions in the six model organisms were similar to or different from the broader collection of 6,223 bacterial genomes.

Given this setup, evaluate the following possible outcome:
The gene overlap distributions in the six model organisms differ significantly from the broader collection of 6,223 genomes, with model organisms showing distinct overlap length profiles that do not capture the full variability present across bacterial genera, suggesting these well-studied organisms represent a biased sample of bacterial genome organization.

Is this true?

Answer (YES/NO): NO